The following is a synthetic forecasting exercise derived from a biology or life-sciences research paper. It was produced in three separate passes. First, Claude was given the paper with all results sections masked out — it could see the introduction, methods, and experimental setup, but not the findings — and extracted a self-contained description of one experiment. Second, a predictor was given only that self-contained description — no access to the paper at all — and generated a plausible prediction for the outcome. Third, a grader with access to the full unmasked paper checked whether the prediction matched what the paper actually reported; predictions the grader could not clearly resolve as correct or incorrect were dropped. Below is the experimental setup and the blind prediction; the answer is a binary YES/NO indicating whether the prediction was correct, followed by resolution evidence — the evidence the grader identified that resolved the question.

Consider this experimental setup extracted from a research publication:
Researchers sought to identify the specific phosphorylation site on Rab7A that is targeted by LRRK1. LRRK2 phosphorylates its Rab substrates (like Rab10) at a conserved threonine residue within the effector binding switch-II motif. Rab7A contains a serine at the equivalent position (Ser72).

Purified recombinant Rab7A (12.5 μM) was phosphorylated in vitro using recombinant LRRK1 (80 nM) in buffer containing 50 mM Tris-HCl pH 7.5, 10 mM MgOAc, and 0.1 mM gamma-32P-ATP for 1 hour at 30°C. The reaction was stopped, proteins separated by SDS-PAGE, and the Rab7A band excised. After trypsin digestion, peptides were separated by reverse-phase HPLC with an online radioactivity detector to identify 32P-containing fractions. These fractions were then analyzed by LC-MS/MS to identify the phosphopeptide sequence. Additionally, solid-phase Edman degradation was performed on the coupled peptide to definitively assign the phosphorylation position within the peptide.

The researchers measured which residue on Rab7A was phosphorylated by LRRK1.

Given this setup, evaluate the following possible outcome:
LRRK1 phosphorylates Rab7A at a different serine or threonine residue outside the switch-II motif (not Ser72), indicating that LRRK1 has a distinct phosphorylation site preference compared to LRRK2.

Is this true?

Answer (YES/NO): NO